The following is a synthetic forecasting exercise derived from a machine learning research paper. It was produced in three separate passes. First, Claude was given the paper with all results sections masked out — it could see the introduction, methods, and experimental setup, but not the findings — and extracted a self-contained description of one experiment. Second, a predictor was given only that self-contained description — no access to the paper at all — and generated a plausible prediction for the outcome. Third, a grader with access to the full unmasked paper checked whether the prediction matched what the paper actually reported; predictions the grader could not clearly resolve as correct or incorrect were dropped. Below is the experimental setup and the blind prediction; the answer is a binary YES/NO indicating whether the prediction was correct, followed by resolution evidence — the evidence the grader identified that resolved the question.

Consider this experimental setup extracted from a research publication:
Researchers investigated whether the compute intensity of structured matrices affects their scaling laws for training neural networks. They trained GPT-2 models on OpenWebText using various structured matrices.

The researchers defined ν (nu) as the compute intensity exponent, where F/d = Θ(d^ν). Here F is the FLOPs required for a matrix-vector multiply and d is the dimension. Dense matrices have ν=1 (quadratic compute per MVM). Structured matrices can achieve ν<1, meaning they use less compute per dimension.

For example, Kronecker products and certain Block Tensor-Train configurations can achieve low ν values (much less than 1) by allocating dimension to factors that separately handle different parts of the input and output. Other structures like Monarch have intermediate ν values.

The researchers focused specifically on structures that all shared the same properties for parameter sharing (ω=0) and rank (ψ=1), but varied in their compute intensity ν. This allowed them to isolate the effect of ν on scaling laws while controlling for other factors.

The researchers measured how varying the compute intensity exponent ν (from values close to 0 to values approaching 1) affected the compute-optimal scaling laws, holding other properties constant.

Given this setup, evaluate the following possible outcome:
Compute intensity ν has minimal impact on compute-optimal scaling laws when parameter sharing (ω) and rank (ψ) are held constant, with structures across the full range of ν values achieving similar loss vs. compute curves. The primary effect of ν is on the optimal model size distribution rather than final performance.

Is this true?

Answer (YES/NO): NO